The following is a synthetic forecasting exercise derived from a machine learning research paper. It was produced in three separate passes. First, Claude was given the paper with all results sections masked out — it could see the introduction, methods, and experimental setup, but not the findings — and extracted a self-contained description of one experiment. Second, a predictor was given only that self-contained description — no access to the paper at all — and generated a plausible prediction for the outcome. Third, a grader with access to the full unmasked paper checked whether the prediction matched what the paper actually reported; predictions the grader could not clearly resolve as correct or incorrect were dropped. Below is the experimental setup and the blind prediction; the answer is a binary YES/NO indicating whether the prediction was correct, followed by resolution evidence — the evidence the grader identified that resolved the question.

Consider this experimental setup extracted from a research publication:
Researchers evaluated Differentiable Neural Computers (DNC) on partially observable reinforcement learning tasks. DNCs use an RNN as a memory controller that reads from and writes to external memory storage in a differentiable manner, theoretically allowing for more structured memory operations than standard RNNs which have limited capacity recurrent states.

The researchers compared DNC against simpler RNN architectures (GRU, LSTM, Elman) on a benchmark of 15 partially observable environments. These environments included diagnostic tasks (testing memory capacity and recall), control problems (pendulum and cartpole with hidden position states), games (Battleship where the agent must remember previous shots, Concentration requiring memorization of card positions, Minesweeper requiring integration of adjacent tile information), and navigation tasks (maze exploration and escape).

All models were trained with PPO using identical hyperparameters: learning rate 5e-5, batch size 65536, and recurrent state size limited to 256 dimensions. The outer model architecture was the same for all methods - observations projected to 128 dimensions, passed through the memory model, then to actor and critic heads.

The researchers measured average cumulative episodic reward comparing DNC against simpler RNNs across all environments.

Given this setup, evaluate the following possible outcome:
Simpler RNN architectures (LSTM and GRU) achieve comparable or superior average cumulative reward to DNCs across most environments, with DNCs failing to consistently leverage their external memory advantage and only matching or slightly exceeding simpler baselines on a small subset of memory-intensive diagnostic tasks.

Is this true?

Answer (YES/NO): YES